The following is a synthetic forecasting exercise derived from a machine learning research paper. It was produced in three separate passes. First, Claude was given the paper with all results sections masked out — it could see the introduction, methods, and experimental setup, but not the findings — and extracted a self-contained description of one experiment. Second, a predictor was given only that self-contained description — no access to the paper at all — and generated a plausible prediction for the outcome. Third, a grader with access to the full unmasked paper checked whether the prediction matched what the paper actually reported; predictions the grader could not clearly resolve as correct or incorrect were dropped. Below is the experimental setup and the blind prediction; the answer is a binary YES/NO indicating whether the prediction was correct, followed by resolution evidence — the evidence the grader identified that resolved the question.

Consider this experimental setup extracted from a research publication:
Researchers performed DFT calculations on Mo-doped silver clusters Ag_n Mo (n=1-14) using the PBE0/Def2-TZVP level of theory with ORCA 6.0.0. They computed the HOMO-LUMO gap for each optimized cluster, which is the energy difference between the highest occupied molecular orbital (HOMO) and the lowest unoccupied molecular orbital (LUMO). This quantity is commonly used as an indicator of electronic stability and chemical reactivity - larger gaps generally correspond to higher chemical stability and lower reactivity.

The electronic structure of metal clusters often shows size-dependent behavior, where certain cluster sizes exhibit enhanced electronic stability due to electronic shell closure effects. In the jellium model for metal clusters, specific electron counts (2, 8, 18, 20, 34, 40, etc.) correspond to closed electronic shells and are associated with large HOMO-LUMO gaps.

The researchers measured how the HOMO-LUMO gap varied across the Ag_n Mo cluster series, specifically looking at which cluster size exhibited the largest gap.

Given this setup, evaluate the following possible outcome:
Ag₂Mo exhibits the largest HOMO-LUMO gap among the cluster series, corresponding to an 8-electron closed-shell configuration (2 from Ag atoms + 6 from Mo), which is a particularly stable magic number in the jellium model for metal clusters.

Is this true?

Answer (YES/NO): NO